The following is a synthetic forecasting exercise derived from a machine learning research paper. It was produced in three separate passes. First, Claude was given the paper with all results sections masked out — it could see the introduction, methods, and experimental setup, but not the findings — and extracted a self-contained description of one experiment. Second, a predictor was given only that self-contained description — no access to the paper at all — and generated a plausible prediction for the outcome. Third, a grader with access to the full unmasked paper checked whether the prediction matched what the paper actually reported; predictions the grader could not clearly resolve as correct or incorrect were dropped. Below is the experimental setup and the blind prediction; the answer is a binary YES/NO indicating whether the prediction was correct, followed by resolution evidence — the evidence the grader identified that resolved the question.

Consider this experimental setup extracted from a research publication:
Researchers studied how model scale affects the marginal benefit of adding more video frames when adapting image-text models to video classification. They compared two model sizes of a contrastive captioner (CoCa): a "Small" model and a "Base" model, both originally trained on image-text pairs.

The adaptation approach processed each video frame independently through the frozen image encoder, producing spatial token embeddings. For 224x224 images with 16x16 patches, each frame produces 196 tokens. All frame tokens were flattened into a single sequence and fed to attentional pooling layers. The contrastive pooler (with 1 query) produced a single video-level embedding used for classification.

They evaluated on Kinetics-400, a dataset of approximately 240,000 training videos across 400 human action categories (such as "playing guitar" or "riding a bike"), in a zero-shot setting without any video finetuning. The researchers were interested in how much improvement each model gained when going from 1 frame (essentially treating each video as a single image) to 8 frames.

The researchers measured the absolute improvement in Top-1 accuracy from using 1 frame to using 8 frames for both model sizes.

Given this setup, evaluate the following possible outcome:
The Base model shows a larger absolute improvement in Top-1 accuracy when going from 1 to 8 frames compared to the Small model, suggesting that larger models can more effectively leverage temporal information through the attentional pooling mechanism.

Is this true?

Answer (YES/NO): YES